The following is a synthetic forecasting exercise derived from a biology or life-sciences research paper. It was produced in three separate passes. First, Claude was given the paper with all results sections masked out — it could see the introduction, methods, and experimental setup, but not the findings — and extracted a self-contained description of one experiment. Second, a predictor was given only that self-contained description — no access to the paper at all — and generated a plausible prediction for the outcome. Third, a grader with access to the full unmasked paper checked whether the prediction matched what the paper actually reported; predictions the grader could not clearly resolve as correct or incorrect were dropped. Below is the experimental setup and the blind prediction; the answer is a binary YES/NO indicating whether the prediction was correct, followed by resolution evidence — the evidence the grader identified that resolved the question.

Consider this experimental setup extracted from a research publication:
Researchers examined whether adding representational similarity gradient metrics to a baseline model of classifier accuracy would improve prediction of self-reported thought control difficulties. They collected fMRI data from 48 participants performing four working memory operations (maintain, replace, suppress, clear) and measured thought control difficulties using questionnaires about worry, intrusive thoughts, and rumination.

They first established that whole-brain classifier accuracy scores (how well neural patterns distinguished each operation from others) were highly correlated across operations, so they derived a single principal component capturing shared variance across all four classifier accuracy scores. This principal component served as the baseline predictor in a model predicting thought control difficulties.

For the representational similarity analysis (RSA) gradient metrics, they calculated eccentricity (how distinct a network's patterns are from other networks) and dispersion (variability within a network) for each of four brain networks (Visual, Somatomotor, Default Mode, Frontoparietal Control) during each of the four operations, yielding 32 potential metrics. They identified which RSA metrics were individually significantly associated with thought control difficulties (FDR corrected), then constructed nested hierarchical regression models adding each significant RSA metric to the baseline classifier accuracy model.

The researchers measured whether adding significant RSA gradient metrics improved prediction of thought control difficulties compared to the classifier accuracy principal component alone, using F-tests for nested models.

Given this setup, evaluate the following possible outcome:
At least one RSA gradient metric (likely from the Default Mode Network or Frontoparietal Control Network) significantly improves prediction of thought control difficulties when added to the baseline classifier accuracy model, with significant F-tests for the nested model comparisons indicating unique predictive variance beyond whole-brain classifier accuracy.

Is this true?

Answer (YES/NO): YES